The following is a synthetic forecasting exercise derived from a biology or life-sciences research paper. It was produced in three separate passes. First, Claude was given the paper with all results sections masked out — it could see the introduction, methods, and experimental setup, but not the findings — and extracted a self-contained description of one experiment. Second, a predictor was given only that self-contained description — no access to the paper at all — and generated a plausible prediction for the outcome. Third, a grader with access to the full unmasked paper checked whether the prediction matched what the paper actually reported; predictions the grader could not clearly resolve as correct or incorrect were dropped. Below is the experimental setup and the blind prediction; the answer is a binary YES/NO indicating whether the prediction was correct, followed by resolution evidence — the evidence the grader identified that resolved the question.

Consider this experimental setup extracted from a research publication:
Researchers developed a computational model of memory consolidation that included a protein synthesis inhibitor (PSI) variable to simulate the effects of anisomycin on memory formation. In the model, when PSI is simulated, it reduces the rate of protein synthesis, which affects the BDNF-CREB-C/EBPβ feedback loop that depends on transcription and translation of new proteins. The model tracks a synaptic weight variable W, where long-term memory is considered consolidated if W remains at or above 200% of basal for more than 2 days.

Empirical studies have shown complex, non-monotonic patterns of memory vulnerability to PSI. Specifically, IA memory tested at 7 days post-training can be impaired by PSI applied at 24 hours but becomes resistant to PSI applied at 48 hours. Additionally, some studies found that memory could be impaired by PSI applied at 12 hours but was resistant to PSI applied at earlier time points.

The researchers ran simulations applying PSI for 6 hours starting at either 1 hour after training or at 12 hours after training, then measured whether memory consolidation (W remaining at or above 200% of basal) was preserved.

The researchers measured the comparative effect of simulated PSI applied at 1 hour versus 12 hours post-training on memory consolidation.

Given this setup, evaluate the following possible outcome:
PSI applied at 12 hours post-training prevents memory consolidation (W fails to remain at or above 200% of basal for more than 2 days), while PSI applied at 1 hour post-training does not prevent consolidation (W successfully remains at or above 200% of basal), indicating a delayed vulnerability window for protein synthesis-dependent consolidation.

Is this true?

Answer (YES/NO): NO